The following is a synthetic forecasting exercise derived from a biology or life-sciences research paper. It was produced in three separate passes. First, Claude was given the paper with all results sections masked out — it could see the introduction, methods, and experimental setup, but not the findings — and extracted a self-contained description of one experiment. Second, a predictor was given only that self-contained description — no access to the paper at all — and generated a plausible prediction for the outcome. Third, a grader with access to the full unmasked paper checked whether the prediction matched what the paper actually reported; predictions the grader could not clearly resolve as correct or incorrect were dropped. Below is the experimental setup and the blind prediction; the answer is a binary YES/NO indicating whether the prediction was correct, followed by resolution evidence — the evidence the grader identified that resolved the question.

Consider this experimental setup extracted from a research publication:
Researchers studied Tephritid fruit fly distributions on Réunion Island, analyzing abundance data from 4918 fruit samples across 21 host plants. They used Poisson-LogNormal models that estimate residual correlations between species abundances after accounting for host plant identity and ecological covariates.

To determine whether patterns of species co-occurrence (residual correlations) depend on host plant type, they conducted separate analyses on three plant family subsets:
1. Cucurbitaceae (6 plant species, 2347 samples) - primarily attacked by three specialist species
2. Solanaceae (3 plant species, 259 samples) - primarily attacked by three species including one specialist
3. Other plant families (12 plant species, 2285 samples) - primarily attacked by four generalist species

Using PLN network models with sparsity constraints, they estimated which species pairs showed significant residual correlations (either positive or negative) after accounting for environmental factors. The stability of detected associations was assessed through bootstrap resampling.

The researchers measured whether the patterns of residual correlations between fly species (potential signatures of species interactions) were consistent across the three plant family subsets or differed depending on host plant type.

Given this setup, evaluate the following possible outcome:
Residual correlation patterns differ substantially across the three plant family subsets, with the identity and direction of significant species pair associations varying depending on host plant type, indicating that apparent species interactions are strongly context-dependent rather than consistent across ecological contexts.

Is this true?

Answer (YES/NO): YES